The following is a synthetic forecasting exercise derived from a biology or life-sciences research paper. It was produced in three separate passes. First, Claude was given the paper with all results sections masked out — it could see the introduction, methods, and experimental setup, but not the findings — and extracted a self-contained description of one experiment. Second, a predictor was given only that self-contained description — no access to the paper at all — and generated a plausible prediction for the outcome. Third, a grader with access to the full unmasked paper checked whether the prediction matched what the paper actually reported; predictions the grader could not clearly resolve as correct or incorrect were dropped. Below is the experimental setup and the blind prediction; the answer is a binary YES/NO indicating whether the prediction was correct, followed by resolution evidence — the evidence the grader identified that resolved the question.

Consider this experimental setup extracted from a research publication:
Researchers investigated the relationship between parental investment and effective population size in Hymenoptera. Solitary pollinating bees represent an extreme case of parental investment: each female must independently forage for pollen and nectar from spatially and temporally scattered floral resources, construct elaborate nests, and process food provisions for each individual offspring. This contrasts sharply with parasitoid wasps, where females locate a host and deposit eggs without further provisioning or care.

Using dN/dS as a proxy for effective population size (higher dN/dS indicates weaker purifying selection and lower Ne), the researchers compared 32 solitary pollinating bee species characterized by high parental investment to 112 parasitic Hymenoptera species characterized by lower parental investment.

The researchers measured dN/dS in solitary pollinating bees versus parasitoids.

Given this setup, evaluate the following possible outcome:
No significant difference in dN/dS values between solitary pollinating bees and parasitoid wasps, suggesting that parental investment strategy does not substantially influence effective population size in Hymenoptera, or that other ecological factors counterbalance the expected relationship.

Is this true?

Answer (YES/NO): NO